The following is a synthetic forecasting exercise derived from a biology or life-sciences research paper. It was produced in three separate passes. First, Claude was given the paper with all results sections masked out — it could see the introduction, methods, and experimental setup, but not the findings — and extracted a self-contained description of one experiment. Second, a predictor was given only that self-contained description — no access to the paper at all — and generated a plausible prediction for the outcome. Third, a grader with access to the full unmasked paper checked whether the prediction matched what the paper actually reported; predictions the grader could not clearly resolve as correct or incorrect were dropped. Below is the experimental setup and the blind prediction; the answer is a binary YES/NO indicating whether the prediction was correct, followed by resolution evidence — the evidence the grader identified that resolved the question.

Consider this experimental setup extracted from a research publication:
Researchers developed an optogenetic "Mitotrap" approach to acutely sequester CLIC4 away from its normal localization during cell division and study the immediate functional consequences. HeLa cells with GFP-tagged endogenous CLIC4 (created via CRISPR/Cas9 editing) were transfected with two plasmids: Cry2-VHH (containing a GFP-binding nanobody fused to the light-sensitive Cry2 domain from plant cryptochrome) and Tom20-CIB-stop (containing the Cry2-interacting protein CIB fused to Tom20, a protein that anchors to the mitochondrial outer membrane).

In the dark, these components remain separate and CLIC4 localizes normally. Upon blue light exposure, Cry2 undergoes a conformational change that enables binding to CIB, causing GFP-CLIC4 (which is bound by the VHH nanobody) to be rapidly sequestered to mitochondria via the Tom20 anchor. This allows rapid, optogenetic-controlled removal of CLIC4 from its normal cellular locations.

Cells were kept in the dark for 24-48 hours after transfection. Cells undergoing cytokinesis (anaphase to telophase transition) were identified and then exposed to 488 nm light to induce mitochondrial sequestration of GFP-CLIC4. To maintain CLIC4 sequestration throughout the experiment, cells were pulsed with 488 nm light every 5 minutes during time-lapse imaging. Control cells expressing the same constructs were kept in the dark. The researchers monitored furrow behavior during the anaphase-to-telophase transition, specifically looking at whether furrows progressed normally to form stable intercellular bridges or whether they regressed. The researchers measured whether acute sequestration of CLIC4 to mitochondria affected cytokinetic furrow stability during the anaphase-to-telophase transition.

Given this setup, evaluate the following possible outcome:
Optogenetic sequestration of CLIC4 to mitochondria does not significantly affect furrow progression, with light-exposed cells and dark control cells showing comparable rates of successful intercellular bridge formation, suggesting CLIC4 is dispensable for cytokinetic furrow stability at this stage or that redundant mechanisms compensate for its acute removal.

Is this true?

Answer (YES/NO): NO